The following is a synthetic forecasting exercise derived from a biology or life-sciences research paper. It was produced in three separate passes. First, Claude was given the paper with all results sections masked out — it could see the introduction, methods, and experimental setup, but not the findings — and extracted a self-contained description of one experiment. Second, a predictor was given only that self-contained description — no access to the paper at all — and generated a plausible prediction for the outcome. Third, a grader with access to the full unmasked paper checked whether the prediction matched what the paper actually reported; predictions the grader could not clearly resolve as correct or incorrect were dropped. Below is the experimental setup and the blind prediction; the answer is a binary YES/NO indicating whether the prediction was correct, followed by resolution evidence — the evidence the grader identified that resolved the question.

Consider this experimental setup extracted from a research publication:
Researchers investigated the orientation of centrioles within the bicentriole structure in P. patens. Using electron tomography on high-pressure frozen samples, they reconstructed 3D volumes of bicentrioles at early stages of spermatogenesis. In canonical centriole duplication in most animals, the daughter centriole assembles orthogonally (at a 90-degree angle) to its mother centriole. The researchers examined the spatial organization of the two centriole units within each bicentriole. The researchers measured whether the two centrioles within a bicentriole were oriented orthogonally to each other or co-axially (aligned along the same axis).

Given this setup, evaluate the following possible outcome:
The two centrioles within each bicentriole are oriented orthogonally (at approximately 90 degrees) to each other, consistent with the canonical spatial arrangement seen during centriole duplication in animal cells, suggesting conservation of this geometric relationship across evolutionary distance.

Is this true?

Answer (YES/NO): NO